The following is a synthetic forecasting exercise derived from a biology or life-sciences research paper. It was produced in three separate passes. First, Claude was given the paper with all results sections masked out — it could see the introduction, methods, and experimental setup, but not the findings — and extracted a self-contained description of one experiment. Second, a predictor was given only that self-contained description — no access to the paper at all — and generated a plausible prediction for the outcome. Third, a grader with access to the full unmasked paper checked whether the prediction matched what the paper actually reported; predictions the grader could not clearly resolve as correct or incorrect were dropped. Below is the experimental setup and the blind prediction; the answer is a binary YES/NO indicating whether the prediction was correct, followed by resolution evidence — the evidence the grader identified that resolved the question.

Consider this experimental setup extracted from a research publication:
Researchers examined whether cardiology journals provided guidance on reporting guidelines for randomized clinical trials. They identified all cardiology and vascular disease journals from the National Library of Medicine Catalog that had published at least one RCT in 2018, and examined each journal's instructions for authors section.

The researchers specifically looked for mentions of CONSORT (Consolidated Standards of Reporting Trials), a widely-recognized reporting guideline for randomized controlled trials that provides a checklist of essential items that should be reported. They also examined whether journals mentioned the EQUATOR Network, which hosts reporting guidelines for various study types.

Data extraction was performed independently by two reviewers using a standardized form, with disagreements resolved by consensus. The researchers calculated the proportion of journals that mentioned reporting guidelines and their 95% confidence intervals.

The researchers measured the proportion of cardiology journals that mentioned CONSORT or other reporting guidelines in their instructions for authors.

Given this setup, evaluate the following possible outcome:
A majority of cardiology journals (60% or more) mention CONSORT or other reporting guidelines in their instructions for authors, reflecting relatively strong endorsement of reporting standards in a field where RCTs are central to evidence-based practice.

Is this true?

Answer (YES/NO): NO